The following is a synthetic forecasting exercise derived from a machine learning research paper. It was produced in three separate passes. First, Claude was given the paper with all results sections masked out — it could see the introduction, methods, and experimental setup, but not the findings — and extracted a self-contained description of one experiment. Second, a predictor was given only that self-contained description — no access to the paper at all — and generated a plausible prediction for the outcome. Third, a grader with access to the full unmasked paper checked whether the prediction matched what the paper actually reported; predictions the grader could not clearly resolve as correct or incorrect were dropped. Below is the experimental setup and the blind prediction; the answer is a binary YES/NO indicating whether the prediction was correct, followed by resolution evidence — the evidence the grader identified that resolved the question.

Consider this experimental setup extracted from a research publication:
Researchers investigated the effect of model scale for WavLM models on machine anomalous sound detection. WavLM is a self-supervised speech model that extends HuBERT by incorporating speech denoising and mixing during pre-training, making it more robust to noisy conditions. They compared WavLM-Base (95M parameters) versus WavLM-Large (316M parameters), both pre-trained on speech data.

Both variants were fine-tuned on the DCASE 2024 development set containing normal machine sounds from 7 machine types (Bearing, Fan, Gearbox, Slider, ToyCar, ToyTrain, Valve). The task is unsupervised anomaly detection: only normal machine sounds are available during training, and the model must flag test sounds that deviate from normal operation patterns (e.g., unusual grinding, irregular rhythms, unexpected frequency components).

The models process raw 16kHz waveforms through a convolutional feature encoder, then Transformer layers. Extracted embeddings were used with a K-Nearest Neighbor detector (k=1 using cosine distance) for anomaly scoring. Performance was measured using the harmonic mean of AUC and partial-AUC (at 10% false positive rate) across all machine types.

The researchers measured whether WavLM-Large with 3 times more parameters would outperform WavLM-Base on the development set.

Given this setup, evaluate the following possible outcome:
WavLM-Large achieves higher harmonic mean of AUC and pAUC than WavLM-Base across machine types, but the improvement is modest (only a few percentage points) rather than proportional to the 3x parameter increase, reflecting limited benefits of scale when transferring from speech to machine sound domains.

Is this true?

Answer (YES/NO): NO